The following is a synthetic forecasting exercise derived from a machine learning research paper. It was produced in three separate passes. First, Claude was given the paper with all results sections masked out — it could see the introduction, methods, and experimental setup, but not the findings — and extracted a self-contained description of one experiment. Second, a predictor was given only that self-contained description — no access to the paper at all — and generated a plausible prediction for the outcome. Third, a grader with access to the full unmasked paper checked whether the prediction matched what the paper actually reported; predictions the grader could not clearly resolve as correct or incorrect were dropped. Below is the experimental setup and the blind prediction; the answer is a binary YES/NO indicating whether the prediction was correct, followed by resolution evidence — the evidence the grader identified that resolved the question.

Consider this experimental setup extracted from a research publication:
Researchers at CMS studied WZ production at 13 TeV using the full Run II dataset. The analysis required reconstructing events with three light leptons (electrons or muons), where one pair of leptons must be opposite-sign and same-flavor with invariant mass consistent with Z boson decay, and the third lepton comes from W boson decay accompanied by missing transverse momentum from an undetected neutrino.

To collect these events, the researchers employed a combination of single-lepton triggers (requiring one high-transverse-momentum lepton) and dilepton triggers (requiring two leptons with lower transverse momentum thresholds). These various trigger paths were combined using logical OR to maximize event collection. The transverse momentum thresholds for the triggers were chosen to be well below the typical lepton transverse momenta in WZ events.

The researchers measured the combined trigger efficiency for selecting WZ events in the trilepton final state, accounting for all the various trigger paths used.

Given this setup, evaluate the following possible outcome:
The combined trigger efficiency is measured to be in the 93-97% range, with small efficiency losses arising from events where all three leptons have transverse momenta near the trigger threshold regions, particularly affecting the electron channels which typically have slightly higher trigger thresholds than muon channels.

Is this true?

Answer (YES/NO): NO